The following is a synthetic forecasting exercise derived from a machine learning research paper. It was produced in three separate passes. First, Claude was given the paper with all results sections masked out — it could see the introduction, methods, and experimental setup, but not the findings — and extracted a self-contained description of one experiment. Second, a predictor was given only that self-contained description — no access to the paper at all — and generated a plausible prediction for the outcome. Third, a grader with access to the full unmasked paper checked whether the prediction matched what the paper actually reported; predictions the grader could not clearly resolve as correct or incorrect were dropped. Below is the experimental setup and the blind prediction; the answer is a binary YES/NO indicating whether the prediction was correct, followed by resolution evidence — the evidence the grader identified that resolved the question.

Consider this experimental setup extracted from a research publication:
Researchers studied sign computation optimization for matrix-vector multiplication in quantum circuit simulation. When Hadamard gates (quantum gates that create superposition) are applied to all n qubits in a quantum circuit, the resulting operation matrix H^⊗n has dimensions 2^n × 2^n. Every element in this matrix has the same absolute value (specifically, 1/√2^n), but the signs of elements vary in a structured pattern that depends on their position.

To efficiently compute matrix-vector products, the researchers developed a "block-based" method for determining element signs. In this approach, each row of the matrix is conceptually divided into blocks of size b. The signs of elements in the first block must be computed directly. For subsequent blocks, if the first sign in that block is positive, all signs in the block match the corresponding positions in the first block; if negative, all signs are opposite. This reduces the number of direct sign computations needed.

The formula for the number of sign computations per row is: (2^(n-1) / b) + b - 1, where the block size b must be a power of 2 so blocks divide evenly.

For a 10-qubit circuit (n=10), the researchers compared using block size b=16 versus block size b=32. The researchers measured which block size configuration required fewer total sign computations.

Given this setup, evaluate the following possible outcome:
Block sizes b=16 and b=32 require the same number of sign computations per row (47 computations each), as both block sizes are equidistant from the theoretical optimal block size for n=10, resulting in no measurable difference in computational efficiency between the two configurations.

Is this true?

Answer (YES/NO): YES